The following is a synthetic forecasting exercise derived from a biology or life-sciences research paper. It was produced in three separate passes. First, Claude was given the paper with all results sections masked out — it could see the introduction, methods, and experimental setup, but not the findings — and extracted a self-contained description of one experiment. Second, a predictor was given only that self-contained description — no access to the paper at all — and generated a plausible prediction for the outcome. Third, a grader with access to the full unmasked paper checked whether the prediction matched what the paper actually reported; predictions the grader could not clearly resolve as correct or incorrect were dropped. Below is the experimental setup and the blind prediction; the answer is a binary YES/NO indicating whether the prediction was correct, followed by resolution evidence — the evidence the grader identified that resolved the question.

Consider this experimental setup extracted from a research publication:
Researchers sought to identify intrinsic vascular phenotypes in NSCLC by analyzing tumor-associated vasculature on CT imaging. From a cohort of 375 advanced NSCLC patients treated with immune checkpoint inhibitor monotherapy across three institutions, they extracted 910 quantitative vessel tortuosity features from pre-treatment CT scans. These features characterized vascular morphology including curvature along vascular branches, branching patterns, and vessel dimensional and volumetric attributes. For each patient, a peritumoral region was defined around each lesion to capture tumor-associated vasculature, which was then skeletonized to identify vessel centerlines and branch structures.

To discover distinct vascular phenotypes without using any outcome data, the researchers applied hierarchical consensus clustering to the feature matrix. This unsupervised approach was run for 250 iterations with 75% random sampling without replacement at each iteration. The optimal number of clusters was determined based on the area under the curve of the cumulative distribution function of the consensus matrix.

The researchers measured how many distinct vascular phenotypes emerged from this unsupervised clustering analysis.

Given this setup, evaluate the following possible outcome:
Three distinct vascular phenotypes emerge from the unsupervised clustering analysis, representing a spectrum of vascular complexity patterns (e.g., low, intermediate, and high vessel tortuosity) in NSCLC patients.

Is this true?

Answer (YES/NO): NO